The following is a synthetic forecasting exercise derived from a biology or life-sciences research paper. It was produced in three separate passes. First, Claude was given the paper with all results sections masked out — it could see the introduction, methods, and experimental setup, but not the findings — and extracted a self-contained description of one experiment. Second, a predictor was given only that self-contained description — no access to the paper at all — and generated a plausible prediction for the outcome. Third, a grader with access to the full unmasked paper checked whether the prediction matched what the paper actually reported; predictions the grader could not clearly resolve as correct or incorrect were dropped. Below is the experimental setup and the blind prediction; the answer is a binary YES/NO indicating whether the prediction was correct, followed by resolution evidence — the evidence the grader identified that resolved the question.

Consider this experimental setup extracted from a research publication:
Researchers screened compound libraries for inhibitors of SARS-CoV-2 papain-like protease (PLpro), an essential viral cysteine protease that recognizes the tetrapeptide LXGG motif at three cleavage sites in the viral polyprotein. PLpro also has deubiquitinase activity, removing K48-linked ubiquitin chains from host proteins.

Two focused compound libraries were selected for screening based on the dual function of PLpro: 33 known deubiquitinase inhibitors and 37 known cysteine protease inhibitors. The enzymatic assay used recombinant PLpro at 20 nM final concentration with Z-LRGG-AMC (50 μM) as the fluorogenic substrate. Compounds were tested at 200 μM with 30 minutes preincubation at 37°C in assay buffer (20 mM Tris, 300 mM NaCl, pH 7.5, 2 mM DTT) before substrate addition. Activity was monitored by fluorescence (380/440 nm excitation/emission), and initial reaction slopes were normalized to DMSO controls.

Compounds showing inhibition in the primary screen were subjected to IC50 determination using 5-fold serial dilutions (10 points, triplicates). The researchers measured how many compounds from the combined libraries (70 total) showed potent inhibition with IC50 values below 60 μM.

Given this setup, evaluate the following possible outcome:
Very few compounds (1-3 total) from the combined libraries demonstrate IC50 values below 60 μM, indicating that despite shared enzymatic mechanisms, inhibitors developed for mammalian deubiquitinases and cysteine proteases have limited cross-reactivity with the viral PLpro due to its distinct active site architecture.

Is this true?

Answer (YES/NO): NO